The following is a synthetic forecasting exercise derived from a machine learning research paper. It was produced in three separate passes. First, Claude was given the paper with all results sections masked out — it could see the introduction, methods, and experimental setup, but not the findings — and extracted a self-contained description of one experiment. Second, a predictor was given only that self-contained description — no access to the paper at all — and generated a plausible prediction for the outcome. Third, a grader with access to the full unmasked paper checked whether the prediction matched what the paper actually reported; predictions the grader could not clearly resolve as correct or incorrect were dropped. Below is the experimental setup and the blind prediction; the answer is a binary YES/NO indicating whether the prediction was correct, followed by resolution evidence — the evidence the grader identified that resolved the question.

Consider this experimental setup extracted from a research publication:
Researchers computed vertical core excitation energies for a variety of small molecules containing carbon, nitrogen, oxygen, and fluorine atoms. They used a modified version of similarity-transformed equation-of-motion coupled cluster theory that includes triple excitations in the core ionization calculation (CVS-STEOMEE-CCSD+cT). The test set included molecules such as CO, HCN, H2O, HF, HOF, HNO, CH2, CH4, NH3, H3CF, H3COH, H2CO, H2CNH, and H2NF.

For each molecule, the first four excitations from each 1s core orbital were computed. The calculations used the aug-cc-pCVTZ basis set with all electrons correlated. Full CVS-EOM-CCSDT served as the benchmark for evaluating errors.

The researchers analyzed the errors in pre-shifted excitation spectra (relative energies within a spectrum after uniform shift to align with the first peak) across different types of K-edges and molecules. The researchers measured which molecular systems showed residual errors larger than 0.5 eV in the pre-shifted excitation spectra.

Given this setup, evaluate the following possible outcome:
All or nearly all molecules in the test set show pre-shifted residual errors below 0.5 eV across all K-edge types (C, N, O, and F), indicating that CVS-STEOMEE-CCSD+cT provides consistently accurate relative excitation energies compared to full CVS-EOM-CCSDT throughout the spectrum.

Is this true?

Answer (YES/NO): NO